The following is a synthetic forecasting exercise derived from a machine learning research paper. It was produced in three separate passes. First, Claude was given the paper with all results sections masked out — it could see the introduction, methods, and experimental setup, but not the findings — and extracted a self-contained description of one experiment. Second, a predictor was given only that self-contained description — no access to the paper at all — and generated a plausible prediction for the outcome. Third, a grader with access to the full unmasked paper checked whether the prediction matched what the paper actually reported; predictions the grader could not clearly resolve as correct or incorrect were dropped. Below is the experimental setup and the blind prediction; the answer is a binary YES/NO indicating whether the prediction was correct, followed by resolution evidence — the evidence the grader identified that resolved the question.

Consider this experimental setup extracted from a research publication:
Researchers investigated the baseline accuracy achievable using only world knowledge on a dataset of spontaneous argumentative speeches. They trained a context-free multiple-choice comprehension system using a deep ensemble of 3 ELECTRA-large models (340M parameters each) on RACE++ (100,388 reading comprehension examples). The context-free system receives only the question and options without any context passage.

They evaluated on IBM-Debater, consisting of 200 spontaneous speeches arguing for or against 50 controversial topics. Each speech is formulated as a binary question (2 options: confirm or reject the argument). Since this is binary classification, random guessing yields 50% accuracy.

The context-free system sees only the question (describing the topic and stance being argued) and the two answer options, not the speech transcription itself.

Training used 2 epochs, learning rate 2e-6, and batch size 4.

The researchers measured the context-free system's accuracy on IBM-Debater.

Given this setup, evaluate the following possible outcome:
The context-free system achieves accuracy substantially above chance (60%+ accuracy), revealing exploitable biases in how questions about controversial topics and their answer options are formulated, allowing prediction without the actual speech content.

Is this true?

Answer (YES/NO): NO